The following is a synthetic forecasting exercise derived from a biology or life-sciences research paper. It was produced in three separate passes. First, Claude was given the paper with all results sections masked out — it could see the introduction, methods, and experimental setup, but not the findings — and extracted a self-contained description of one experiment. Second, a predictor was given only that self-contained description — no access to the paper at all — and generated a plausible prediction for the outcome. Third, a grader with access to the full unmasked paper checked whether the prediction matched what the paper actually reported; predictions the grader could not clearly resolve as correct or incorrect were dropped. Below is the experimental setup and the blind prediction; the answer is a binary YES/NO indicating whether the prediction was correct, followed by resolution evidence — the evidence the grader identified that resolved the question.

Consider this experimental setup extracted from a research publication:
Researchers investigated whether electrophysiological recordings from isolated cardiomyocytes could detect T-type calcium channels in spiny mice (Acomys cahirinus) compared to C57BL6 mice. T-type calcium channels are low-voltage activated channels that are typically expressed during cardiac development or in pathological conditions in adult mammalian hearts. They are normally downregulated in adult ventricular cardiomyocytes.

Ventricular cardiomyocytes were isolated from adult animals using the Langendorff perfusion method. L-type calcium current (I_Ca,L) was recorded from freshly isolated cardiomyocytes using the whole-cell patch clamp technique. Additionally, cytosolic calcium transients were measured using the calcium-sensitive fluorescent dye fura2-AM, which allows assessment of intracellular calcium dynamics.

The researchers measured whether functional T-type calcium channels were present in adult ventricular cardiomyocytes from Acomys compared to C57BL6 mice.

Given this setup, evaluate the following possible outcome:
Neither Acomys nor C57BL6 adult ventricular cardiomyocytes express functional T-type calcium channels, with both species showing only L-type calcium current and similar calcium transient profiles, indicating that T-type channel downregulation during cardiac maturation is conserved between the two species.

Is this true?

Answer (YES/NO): NO